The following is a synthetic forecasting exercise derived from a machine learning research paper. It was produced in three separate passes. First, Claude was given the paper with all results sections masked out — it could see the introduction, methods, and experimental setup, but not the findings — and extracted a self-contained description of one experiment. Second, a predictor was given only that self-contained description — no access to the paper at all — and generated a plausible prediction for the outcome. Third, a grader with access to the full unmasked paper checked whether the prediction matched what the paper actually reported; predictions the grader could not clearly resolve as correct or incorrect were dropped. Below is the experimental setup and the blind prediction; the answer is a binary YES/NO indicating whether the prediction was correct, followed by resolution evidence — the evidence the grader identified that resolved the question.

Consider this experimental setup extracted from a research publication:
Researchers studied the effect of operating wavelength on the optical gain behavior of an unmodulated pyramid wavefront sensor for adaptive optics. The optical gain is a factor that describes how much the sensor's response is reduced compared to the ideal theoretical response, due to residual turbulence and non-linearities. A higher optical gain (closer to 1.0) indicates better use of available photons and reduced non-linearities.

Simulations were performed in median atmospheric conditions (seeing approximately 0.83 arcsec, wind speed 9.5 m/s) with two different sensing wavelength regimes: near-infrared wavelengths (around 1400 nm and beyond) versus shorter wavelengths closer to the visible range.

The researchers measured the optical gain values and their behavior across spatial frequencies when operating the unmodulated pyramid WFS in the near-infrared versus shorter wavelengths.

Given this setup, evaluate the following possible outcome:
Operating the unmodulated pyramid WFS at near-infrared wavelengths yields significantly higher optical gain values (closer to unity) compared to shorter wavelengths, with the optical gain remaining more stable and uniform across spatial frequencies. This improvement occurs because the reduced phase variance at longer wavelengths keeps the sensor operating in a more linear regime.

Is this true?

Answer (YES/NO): YES